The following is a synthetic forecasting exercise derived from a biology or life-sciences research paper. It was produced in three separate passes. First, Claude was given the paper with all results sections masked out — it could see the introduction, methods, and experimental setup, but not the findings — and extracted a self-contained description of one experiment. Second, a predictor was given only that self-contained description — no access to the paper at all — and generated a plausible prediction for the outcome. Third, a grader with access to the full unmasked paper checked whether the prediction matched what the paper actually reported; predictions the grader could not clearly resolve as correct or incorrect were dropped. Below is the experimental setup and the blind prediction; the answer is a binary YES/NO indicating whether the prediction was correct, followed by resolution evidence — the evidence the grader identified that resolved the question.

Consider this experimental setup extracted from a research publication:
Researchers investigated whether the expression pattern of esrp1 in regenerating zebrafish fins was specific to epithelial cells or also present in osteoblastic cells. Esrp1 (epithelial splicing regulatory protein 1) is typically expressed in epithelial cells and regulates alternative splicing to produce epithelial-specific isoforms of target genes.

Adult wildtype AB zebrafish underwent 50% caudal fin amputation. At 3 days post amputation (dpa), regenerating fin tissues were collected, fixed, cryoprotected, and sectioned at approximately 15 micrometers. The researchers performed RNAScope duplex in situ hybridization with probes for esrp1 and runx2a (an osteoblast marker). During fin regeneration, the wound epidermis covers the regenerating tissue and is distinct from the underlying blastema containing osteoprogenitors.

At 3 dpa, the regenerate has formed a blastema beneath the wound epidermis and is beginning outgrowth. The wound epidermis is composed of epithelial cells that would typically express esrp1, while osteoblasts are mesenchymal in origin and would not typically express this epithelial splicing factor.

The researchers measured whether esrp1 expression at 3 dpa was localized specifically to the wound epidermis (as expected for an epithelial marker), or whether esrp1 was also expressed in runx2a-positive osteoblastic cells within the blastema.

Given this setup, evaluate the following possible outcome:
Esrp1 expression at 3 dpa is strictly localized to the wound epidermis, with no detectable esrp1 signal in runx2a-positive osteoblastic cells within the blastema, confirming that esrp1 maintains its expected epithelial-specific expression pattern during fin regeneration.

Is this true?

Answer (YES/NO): NO